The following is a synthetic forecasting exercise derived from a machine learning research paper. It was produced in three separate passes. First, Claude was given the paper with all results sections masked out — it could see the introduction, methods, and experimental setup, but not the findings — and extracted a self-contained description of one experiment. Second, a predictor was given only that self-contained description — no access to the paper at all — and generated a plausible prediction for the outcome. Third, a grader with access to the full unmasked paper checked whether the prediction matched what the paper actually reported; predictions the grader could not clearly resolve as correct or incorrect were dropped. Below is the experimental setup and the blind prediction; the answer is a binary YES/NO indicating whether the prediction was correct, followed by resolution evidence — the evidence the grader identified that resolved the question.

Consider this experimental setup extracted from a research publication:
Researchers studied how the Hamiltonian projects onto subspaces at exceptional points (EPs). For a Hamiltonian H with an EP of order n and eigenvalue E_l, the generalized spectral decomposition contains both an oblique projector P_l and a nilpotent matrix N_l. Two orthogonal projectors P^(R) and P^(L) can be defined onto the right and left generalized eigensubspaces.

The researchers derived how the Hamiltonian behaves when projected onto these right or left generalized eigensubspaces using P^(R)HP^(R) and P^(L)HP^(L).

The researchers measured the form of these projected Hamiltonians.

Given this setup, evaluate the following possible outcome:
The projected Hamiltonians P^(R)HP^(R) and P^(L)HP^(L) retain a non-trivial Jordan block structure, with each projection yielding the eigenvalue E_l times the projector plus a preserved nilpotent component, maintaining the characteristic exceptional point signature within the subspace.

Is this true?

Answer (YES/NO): YES